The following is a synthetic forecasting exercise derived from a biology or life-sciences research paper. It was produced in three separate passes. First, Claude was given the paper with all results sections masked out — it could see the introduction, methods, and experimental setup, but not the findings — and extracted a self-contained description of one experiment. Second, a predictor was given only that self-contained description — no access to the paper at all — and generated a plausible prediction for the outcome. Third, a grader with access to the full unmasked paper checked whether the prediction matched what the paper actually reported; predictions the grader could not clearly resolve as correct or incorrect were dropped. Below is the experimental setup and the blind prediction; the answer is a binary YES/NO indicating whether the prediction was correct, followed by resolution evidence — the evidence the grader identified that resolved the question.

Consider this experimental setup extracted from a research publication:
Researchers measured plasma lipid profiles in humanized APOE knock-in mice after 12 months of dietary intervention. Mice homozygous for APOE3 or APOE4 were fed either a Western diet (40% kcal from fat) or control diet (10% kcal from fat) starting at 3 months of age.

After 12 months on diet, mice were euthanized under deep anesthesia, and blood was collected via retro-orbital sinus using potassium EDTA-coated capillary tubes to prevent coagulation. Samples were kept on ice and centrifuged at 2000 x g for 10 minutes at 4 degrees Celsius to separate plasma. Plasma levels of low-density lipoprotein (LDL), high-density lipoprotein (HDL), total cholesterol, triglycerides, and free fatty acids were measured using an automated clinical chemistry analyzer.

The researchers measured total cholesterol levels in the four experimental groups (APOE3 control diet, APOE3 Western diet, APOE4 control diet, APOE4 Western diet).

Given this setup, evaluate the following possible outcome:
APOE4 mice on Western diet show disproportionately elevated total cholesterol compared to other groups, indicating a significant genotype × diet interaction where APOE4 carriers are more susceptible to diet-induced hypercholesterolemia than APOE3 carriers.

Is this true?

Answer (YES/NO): NO